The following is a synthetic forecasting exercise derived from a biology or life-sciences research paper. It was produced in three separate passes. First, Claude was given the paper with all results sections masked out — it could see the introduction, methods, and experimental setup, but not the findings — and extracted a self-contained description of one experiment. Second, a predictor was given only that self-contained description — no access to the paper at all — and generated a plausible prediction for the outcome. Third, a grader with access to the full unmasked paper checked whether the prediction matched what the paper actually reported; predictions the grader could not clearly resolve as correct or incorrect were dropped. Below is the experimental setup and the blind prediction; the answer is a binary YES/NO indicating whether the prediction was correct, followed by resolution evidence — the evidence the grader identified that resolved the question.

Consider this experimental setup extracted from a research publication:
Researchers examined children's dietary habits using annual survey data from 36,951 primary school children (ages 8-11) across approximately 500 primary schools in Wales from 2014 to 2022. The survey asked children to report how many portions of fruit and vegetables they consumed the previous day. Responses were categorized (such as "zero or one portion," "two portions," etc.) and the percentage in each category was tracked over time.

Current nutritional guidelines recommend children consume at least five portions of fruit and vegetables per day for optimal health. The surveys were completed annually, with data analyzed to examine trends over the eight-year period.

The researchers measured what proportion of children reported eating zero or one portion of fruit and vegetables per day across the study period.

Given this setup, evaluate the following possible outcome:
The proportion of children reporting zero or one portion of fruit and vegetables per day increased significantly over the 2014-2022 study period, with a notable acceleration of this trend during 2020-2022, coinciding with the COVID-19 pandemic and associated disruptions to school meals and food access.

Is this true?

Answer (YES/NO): NO